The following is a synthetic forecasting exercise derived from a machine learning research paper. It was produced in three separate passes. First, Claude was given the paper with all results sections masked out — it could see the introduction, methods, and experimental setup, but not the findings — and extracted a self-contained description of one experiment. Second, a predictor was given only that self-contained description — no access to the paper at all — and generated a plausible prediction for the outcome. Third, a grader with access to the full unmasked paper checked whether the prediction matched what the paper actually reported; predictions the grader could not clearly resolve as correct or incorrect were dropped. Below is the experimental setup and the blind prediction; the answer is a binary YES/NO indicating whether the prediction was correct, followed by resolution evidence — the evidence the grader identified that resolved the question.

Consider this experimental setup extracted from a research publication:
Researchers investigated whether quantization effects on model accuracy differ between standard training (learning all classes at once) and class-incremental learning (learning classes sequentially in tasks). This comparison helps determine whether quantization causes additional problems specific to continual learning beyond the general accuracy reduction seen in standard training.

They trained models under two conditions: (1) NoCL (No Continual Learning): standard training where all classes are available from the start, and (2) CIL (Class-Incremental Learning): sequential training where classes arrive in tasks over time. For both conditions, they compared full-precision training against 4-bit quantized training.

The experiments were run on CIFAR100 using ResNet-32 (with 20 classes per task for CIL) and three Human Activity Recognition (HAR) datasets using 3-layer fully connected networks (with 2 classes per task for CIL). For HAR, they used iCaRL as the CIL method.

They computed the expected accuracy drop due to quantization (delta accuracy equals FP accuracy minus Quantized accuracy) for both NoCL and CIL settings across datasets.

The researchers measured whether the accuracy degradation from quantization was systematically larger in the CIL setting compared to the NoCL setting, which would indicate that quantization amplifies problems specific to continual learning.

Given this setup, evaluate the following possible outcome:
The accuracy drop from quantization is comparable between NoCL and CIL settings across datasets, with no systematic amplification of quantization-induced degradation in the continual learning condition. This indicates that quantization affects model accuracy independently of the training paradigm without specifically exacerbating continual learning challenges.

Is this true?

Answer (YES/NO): YES